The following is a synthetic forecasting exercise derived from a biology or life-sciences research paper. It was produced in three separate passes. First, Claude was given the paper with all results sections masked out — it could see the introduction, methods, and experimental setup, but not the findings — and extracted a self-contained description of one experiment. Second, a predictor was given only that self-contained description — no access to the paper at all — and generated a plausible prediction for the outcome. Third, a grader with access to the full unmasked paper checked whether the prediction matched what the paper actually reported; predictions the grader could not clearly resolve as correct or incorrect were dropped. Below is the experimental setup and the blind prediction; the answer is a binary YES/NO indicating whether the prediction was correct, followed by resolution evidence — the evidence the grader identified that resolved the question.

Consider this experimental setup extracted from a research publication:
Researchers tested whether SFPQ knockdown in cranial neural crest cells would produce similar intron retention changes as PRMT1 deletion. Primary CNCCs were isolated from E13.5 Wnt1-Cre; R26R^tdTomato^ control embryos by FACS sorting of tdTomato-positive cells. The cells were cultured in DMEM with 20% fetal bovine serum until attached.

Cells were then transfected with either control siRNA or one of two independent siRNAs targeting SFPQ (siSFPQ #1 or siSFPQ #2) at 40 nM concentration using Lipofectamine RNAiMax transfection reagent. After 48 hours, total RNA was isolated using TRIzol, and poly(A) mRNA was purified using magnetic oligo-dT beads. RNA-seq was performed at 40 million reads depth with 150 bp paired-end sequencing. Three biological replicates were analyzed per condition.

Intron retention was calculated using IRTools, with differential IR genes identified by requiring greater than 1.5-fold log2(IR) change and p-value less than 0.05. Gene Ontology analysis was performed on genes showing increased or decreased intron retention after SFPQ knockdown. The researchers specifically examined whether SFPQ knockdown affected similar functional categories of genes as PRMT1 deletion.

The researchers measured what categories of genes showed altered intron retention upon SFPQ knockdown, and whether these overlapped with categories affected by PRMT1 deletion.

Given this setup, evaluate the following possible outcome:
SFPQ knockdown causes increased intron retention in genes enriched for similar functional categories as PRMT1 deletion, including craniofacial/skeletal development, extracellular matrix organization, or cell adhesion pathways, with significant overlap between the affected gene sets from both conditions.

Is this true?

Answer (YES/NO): NO